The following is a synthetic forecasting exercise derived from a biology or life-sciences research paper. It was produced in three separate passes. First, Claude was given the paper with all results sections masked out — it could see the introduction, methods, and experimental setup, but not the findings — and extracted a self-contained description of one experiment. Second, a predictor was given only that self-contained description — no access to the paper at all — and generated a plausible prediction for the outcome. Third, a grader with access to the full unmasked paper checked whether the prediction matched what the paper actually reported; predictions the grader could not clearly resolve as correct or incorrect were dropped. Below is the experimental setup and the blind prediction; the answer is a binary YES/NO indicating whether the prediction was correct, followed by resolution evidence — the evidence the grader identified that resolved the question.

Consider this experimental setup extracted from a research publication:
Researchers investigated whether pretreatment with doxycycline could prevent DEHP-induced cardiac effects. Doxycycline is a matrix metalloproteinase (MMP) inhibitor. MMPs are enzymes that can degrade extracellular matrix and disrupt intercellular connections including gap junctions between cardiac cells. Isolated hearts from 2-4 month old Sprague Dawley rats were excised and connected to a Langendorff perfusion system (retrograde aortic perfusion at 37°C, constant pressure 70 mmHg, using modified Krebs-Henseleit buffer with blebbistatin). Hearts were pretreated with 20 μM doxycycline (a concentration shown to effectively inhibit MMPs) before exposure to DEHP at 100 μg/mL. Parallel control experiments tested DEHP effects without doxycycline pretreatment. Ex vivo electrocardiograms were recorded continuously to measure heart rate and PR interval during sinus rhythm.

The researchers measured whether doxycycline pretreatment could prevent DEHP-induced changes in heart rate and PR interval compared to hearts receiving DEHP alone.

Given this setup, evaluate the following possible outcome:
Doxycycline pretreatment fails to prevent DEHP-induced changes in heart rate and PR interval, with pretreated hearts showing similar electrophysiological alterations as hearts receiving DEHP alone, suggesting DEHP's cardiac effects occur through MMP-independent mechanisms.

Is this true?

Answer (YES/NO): NO